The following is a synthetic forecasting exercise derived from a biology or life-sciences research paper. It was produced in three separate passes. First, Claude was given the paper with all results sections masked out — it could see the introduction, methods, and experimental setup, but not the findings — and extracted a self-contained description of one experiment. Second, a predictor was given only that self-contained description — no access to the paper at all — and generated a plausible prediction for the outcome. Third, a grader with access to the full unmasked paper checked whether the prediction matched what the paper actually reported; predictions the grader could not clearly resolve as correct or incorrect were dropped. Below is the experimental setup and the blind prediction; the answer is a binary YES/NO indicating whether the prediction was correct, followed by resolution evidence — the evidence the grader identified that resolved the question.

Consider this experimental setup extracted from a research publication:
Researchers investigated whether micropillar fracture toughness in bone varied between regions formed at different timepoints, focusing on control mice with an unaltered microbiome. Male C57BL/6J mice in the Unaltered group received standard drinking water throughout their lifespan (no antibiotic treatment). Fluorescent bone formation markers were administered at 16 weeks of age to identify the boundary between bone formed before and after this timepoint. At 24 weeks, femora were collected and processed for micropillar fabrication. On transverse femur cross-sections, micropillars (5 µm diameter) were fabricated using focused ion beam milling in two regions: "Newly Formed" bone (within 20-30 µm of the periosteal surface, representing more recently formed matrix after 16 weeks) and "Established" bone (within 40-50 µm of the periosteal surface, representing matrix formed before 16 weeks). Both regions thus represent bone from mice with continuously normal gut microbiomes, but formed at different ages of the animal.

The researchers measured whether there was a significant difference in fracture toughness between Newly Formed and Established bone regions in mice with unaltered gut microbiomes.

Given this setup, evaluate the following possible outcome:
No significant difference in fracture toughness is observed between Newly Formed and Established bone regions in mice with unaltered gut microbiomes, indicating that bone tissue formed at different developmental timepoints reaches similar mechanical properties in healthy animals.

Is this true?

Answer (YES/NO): NO